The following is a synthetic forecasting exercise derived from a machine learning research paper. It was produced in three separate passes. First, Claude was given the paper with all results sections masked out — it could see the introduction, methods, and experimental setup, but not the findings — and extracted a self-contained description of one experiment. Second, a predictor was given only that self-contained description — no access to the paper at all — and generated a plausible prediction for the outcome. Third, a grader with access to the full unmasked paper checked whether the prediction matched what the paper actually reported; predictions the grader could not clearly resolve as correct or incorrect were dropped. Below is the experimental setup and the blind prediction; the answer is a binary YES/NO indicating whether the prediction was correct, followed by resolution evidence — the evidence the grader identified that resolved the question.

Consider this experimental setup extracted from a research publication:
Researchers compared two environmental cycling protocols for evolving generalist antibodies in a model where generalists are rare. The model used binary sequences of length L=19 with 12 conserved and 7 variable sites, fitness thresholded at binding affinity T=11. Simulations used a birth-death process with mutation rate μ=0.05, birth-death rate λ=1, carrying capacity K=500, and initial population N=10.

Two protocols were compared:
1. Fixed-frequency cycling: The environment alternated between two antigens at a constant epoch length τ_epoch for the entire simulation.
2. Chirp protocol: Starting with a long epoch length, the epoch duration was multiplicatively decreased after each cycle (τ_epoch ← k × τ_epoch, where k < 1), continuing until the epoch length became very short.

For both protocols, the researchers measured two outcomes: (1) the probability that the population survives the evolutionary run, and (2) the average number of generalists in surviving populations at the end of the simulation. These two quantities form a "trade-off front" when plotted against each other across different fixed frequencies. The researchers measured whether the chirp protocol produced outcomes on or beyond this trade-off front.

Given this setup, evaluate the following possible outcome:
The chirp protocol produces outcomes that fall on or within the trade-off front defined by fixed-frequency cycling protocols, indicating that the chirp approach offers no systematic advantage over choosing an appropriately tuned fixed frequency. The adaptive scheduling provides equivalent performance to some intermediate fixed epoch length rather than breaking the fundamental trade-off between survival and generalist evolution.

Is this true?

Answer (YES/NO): NO